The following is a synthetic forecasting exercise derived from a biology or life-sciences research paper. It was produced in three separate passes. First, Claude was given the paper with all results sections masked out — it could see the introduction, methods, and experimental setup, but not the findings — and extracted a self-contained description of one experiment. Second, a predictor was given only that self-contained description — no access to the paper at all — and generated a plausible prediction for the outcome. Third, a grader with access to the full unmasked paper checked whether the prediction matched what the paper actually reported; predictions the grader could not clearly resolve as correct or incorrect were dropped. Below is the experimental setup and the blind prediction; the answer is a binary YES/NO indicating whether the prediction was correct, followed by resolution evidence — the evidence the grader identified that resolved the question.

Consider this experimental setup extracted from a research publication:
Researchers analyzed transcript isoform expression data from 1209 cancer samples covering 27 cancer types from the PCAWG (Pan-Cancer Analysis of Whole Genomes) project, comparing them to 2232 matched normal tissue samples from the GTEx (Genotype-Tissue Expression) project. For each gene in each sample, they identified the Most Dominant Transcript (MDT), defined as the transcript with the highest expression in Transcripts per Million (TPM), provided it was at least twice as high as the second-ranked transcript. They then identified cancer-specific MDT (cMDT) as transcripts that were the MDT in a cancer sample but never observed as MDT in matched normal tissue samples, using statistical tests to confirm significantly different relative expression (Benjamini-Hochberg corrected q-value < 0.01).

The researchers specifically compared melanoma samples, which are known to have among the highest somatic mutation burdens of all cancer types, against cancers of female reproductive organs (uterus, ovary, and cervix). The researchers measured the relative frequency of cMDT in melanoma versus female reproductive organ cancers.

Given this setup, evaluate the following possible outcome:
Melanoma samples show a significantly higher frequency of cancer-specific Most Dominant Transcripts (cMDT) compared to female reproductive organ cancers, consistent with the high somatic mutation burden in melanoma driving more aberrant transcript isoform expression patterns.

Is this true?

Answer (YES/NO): NO